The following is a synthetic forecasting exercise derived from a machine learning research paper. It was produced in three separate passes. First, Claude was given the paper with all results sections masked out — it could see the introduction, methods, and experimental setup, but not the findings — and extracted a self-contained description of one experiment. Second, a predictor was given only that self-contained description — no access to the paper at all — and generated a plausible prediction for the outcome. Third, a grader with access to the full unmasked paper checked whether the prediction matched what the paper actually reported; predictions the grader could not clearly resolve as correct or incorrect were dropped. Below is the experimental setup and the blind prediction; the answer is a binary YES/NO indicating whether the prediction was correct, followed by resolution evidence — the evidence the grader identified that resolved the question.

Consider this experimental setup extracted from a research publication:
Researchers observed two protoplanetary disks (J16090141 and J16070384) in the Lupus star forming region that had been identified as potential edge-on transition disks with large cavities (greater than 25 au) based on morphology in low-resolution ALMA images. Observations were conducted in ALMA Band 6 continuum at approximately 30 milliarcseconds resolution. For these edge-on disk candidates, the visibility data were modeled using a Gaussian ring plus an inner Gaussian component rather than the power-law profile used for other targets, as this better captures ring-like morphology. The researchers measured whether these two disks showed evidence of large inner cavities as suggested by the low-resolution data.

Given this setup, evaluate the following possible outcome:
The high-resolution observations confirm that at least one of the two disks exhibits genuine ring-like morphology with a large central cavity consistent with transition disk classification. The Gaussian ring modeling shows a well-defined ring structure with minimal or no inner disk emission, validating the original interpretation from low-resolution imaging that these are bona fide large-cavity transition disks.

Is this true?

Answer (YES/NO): NO